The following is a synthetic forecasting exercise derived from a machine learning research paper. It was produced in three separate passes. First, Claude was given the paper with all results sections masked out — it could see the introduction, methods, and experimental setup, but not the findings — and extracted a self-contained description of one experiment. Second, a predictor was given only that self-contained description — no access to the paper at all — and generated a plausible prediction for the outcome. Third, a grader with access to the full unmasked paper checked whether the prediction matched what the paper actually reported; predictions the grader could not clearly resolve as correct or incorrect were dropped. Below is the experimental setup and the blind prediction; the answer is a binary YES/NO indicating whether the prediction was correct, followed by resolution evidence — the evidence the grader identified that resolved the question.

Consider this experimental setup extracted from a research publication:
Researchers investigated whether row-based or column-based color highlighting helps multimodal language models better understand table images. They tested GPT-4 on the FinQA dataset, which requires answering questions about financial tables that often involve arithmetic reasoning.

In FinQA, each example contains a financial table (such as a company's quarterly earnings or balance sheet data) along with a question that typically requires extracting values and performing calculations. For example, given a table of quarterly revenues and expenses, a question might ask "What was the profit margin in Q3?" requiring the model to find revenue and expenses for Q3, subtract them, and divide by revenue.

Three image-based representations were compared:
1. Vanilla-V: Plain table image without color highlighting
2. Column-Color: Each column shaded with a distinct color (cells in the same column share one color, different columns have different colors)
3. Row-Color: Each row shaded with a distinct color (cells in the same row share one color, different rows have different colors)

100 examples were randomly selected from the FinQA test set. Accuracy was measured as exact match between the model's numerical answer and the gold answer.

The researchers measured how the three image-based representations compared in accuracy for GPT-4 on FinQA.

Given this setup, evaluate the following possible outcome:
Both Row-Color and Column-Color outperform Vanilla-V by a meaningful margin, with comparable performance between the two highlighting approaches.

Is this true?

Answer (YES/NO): NO